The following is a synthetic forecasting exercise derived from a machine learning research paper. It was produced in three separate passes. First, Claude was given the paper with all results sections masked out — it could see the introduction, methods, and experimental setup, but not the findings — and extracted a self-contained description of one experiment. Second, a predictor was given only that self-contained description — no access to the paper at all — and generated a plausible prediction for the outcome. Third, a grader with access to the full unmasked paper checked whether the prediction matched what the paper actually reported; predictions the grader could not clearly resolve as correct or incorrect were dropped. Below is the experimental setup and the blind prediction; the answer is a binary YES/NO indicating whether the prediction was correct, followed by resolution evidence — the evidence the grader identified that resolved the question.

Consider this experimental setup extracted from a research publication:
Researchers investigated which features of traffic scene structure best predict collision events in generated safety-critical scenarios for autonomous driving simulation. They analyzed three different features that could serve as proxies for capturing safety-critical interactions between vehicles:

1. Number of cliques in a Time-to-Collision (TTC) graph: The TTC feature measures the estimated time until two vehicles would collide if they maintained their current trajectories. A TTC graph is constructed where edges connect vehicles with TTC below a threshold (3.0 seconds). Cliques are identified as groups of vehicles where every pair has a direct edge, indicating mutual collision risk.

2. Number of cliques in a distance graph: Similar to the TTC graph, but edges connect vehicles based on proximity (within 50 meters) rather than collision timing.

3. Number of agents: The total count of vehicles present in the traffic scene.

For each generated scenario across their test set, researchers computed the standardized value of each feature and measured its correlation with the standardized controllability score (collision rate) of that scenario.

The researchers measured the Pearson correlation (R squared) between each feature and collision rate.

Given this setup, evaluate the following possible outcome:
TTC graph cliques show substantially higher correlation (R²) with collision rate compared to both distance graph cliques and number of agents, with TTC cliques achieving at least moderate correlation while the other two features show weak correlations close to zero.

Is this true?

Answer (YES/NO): NO